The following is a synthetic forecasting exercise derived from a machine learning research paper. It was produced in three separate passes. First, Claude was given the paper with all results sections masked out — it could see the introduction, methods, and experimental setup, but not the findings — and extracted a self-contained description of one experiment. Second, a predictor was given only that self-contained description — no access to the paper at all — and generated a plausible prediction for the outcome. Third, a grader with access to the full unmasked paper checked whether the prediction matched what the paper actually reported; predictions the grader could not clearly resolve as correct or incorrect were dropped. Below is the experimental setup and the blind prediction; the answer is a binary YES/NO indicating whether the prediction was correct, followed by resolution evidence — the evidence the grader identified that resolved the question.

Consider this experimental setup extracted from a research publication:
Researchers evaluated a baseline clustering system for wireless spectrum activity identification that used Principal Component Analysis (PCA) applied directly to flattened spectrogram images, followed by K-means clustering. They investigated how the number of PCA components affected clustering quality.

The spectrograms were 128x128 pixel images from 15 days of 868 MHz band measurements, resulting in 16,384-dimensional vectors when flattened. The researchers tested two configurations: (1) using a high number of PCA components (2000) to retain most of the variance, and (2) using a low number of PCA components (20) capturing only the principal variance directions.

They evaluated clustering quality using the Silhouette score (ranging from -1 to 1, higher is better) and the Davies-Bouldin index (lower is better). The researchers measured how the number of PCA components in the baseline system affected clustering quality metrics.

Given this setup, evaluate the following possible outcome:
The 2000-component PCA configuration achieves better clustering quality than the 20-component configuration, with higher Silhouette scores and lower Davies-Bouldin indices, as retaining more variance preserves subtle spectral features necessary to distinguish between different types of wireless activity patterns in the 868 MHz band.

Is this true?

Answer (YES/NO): NO